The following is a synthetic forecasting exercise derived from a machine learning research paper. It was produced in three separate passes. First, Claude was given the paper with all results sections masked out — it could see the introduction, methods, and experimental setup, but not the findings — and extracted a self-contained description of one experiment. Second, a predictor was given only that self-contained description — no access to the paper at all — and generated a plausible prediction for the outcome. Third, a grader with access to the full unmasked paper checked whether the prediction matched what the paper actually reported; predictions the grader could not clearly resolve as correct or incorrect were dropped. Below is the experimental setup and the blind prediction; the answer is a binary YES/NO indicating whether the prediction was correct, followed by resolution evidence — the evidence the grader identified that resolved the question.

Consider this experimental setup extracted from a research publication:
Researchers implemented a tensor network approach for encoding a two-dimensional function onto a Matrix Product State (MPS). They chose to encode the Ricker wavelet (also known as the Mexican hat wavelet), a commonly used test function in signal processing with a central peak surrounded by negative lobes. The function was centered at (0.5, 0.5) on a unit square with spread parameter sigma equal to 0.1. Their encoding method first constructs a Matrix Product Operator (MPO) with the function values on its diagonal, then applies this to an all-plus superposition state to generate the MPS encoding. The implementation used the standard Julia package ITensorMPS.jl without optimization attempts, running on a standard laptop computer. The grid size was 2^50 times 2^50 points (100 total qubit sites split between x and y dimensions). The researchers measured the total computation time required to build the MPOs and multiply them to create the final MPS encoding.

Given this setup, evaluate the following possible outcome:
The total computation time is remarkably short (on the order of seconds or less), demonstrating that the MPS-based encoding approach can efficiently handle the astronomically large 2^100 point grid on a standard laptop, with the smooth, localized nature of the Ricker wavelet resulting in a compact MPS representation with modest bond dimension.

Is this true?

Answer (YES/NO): NO